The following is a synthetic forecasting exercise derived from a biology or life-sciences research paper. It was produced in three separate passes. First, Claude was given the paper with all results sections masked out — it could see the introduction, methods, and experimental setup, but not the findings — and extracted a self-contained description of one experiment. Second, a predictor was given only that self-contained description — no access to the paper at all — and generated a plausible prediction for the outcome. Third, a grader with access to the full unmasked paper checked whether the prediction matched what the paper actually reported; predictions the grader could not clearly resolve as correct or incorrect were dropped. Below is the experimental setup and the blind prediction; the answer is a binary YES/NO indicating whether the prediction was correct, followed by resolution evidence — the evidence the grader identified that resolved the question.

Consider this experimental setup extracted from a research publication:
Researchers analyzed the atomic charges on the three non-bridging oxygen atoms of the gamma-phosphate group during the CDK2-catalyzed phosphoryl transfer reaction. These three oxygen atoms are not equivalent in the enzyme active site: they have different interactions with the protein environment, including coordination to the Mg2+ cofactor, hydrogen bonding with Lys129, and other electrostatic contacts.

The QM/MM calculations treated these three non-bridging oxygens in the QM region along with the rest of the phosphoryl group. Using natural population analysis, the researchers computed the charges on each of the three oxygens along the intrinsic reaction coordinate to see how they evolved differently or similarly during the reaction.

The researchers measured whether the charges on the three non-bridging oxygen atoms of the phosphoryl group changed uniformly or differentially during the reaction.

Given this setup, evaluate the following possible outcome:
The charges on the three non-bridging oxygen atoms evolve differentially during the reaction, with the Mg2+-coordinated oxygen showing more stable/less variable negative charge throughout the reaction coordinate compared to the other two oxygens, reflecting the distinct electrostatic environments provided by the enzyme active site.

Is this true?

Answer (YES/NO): NO